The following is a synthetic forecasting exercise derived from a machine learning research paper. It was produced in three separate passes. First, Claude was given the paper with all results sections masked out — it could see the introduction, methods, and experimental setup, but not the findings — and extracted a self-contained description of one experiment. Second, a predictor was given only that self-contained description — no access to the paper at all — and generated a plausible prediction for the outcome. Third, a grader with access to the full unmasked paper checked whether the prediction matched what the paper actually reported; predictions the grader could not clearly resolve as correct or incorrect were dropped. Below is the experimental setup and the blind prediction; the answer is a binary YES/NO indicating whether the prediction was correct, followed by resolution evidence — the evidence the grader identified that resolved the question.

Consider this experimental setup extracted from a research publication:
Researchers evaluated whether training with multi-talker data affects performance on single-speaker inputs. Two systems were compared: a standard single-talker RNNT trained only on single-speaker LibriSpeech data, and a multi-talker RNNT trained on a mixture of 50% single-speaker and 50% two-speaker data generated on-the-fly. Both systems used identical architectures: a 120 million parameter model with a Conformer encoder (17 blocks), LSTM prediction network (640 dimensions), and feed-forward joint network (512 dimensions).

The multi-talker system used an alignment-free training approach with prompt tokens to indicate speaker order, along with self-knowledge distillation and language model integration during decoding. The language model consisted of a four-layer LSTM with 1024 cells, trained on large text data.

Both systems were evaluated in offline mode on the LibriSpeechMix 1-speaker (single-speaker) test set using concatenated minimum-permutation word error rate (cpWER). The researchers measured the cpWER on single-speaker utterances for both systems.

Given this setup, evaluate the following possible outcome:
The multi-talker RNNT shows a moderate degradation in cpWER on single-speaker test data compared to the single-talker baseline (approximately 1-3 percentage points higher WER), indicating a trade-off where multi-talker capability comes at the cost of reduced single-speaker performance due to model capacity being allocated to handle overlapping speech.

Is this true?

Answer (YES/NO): NO